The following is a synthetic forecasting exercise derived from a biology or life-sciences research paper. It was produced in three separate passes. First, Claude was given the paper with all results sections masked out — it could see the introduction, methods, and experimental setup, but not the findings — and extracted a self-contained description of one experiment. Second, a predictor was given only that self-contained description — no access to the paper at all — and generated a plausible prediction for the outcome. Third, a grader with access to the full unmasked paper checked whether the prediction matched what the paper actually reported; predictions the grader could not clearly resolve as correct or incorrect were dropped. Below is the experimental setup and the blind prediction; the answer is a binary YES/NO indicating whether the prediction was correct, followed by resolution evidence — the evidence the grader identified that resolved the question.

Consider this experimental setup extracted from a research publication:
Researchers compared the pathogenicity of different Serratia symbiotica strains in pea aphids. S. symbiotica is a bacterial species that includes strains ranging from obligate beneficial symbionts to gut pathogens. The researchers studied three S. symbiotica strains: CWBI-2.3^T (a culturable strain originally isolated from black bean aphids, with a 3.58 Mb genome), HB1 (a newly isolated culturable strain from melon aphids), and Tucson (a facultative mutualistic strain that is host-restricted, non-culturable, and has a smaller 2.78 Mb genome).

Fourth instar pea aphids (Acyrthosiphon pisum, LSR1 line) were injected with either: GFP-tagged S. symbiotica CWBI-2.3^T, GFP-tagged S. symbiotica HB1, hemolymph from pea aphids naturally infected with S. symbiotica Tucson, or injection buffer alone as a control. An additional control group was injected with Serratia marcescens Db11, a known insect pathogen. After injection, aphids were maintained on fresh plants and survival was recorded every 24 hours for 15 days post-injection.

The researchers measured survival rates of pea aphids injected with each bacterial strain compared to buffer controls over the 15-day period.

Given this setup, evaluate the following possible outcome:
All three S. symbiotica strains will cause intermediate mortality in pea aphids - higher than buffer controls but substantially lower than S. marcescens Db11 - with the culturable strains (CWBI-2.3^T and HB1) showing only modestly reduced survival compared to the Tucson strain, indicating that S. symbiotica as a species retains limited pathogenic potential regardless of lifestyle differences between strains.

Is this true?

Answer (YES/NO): NO